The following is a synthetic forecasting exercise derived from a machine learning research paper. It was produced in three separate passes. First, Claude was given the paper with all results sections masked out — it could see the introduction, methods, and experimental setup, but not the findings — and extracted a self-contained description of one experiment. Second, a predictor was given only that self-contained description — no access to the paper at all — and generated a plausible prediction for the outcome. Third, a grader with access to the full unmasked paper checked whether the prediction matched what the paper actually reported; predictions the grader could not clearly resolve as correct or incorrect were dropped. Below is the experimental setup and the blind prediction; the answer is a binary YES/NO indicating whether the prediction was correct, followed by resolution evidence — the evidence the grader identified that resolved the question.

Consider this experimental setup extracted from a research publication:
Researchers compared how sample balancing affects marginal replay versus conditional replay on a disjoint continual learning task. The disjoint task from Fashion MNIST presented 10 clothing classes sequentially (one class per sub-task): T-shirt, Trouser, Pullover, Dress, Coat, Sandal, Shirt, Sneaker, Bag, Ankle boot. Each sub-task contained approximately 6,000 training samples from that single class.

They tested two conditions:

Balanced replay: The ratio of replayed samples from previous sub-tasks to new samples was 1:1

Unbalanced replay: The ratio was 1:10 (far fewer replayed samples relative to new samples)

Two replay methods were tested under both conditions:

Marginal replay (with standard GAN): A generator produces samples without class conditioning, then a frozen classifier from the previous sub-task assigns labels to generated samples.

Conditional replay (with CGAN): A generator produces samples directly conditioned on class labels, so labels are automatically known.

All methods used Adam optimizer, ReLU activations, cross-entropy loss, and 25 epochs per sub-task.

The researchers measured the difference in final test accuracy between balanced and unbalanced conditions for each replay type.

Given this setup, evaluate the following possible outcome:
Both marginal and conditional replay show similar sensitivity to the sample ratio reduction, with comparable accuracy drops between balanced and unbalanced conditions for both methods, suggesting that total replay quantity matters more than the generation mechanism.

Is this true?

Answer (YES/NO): NO